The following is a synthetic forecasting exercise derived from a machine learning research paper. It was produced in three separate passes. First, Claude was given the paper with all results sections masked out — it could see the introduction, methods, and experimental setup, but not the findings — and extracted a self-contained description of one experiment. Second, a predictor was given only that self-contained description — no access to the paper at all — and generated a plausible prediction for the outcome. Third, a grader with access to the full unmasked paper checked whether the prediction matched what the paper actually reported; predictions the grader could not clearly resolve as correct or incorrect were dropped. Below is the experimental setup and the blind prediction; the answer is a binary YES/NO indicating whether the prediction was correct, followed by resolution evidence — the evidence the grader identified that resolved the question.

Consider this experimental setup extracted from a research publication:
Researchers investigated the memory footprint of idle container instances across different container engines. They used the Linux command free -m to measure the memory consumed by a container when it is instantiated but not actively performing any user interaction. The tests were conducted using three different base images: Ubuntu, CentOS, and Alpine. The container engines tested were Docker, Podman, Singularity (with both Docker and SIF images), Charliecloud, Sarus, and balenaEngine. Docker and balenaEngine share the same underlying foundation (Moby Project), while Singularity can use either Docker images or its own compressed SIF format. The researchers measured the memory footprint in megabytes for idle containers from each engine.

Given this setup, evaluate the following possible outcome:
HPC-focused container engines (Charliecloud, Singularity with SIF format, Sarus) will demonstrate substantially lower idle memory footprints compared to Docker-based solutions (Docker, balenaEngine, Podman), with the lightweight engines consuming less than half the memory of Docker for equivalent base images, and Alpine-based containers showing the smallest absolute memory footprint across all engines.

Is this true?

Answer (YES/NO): NO